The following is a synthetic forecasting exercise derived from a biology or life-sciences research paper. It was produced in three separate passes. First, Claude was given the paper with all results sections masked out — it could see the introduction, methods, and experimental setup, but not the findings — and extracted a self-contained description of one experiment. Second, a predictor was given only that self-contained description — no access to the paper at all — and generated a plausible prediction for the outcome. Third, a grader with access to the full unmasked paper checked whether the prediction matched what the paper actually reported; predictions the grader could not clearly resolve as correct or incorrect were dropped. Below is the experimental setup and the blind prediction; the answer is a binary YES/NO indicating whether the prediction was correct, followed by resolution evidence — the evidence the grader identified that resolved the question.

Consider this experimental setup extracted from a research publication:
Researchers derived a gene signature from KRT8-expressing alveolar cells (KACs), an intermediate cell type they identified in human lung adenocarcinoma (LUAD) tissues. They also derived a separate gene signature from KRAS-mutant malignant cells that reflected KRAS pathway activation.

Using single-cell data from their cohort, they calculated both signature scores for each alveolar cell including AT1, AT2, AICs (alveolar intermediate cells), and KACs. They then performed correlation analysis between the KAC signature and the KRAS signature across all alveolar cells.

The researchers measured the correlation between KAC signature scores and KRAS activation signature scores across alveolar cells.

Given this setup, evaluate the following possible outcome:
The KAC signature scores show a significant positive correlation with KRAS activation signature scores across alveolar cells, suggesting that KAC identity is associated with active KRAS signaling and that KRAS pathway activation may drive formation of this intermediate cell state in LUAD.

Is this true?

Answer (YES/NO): YES